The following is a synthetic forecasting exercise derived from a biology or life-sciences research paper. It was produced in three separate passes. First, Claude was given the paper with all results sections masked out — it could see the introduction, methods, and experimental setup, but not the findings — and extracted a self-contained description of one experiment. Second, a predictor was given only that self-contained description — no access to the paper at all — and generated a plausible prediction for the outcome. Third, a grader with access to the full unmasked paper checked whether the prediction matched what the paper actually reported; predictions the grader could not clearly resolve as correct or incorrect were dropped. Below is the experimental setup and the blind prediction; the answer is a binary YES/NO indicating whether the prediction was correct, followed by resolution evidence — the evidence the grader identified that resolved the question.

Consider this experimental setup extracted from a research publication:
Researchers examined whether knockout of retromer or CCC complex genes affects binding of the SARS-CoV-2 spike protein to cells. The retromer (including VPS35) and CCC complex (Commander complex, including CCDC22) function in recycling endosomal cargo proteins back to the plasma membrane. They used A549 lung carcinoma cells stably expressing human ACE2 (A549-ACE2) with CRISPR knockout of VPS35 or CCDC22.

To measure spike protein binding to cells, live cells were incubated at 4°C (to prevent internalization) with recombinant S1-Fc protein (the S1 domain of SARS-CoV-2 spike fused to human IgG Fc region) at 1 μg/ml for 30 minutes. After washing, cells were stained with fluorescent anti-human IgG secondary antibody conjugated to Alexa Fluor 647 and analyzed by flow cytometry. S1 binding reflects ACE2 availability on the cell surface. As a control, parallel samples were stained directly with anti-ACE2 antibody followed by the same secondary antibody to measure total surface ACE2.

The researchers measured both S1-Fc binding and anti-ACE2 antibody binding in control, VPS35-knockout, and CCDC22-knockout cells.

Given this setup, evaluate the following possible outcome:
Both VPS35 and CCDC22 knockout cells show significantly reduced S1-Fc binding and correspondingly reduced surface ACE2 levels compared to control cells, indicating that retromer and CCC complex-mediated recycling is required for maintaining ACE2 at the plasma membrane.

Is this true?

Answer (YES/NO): YES